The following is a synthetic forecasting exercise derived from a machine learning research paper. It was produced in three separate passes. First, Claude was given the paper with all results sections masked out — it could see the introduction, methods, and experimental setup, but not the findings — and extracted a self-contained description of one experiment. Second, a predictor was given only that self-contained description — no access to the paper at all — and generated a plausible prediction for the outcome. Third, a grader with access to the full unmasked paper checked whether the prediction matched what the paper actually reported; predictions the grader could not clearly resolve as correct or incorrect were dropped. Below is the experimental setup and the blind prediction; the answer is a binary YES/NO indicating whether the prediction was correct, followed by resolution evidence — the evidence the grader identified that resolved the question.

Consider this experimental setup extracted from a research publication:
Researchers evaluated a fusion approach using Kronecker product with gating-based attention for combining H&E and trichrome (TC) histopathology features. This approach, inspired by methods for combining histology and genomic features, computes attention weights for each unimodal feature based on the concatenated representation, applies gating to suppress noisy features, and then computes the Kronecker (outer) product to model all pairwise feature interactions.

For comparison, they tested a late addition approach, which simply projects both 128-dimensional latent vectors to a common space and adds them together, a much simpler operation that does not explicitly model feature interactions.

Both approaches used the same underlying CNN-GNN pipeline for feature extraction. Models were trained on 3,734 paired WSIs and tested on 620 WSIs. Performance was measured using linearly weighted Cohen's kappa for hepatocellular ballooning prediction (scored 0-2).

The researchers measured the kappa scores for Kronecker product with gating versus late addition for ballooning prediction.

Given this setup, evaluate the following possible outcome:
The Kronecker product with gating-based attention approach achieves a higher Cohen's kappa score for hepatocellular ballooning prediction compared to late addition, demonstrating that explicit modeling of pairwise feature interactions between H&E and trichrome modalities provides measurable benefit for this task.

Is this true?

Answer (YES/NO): NO